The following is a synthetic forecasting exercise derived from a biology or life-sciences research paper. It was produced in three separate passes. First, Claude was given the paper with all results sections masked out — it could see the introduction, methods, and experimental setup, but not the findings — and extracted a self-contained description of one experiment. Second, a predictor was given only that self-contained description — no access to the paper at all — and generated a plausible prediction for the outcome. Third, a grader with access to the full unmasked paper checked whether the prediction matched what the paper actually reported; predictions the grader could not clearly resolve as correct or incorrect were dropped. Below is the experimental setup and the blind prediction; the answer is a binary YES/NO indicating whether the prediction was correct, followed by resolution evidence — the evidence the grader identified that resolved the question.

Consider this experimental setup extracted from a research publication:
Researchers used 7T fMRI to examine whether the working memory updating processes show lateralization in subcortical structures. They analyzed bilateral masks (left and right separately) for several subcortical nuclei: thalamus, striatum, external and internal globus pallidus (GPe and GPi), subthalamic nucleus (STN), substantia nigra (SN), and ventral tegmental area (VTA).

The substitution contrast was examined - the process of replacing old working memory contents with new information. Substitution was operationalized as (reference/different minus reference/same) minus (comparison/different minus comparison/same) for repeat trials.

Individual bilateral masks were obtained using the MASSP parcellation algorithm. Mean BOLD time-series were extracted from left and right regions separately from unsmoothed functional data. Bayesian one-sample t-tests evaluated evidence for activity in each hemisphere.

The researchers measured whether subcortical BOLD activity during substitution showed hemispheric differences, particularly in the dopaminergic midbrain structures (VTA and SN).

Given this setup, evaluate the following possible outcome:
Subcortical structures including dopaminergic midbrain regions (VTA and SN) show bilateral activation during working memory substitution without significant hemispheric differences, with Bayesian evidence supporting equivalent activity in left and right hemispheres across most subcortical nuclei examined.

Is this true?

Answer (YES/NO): NO